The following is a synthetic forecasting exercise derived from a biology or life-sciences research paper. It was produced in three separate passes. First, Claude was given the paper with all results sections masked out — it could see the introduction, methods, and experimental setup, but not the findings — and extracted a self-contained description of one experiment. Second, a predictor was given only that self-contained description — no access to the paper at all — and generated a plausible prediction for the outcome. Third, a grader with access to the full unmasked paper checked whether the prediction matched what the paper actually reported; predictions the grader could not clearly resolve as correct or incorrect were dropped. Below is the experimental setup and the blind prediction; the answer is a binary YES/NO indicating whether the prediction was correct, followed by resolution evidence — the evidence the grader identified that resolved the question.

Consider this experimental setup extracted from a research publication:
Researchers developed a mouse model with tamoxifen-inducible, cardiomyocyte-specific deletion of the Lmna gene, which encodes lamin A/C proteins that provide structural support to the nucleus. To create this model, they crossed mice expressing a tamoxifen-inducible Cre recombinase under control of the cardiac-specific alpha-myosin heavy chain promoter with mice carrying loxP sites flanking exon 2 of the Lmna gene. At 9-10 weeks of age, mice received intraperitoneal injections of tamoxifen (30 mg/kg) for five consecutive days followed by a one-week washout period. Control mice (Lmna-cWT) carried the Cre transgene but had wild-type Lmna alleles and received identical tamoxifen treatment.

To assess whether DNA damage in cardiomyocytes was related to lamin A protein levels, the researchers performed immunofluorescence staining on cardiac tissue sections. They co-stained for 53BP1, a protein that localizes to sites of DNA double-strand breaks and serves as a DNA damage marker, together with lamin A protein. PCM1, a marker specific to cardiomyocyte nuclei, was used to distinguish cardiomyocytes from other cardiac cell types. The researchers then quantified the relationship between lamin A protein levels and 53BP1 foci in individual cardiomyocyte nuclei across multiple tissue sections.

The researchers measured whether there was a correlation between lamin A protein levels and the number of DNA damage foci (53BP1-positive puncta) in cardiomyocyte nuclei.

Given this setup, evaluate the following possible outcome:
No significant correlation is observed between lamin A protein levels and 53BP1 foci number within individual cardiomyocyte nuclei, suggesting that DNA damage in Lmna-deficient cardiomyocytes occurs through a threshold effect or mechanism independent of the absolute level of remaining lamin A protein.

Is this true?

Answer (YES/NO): NO